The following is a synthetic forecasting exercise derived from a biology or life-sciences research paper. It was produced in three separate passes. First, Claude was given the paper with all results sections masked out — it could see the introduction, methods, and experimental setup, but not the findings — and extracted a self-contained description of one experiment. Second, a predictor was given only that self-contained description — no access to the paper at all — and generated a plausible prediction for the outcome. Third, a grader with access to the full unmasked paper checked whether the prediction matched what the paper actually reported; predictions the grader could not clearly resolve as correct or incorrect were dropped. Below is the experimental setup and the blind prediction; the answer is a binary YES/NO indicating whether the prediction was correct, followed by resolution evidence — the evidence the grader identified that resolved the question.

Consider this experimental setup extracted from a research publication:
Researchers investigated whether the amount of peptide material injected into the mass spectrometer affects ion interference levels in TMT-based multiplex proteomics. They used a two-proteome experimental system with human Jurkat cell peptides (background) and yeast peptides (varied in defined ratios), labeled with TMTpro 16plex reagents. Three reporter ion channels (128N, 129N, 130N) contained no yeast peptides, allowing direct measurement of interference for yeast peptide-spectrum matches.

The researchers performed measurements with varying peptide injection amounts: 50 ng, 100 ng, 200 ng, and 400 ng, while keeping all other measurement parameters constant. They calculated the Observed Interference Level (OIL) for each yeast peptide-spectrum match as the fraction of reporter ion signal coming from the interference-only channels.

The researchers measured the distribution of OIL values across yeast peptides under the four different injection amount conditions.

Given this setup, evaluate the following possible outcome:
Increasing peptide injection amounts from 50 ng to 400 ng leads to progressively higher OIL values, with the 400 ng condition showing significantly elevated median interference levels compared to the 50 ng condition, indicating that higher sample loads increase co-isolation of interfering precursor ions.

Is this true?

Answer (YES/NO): NO